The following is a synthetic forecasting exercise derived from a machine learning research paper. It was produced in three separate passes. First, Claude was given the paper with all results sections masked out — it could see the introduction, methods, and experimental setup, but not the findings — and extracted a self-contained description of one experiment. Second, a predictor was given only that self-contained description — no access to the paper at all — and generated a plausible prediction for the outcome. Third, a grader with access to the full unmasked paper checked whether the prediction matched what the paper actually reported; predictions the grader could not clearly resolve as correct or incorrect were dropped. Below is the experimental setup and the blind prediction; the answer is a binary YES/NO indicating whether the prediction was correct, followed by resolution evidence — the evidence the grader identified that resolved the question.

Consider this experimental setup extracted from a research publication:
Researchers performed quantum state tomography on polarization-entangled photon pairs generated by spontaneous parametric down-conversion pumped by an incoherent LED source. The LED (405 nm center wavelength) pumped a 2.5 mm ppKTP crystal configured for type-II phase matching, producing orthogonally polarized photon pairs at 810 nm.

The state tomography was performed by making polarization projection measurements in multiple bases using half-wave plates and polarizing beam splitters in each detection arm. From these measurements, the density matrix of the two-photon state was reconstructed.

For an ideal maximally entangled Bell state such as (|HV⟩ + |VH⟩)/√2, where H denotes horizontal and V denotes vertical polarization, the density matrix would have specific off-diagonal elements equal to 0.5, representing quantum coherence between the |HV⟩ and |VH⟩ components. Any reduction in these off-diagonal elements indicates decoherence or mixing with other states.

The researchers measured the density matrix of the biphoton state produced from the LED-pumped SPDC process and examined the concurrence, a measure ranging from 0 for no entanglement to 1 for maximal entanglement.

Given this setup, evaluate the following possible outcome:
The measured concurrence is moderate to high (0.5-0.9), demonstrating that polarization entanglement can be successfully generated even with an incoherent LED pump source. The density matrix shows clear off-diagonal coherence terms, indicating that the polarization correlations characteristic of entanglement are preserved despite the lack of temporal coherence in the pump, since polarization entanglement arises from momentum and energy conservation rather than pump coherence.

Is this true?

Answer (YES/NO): YES